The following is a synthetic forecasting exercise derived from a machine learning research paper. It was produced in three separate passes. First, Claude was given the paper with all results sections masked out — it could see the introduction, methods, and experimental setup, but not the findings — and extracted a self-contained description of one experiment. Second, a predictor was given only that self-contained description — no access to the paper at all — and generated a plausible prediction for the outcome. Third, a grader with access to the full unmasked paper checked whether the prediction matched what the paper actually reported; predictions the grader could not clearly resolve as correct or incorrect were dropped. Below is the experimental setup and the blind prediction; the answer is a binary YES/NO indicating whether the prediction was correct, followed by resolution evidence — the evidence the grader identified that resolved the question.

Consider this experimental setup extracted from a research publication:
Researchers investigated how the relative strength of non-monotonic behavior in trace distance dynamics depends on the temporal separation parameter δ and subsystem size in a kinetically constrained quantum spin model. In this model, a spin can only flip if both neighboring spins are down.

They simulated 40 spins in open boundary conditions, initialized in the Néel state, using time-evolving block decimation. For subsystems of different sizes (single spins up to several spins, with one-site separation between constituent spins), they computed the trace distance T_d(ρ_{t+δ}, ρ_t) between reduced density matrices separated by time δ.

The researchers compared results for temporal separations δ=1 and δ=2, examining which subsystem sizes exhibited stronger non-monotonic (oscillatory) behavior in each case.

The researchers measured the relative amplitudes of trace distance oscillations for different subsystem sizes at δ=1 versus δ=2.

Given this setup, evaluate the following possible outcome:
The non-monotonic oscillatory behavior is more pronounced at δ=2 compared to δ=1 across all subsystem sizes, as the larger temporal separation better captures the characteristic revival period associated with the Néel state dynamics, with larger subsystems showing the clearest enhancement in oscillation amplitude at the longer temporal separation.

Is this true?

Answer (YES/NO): NO